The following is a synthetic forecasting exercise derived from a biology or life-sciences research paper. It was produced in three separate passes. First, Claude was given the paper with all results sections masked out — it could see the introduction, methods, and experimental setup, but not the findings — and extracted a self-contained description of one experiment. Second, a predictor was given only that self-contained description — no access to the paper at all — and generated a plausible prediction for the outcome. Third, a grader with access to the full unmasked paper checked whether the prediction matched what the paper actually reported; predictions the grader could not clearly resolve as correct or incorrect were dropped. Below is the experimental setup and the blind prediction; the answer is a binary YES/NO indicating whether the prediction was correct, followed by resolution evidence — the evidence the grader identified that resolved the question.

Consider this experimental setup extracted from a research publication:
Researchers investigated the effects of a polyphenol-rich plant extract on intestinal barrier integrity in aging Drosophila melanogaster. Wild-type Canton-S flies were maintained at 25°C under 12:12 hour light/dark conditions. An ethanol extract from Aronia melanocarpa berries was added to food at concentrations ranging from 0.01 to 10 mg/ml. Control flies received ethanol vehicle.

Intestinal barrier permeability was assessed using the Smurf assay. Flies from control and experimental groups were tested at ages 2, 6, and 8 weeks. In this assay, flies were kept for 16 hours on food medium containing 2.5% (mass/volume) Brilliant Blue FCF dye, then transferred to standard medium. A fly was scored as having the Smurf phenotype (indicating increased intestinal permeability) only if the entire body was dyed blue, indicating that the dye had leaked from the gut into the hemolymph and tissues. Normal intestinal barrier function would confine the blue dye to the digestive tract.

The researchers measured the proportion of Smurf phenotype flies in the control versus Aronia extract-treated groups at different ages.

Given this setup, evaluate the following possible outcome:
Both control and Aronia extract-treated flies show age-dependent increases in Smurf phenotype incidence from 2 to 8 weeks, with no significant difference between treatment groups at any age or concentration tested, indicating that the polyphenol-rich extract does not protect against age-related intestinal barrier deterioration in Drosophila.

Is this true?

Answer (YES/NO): YES